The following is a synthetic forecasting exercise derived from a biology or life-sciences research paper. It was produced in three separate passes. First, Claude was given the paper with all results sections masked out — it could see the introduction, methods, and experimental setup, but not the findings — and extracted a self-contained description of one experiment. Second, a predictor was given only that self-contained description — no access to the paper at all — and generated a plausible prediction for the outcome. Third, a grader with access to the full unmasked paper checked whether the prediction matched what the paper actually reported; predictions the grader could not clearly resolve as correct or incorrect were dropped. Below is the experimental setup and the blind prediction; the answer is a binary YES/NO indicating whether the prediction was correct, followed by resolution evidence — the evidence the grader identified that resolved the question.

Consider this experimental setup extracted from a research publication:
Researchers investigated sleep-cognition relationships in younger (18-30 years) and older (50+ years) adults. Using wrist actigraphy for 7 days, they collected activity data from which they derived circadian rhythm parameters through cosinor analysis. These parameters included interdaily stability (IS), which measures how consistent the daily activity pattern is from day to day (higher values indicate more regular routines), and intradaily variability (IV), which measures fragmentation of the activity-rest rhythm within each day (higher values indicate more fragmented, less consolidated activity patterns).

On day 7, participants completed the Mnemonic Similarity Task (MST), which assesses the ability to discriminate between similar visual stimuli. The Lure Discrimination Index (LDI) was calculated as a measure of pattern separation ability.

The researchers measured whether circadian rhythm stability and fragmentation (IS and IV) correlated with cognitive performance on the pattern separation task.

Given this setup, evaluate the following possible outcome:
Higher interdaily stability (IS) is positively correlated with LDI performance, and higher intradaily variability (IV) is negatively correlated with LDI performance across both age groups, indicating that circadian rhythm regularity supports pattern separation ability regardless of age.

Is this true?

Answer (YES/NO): NO